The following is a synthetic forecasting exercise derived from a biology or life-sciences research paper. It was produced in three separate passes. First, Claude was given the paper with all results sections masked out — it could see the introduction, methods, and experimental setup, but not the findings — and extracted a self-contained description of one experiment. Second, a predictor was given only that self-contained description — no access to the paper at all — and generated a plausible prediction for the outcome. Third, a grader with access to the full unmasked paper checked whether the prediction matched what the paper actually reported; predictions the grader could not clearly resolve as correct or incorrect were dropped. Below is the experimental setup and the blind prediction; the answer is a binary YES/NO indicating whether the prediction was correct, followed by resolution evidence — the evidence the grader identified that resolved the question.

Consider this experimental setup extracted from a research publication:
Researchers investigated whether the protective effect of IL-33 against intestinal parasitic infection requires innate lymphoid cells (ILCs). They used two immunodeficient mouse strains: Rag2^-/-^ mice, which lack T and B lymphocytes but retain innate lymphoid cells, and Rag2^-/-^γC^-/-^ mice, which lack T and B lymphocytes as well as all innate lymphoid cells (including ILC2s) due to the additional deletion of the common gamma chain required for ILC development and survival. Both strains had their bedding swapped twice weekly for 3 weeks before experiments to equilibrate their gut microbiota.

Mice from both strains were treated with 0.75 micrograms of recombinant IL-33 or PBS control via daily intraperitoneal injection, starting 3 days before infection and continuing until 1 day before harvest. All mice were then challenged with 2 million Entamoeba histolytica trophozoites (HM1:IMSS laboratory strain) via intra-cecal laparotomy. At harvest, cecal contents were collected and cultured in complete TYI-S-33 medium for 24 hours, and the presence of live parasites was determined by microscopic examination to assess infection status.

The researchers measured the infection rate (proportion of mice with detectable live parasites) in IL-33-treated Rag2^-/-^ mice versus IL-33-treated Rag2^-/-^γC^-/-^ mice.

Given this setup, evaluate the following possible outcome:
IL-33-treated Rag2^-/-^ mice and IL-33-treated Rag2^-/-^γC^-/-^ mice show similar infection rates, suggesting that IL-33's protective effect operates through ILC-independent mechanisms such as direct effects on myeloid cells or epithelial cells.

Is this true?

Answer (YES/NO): NO